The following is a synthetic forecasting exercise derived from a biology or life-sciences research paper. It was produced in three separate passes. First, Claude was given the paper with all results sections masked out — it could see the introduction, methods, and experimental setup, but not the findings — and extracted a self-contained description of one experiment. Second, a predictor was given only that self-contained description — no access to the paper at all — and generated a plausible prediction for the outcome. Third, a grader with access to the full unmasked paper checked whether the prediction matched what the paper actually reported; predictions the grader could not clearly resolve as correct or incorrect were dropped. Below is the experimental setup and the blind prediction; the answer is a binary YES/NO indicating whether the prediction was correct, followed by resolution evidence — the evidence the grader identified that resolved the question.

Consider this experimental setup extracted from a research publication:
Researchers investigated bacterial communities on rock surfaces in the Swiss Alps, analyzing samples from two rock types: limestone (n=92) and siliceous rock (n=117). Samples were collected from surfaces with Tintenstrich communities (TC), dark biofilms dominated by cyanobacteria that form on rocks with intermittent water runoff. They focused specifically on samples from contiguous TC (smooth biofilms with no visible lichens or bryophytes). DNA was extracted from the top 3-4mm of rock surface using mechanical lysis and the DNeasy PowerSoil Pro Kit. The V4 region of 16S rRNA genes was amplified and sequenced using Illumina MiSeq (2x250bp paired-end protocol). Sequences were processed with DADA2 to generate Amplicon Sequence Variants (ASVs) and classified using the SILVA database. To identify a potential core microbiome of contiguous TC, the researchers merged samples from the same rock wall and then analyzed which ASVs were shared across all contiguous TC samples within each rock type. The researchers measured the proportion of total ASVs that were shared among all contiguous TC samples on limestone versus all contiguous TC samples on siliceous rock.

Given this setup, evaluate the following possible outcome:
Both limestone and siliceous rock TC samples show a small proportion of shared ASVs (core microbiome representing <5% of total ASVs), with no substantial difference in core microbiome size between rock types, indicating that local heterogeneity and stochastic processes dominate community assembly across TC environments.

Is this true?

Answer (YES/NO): NO